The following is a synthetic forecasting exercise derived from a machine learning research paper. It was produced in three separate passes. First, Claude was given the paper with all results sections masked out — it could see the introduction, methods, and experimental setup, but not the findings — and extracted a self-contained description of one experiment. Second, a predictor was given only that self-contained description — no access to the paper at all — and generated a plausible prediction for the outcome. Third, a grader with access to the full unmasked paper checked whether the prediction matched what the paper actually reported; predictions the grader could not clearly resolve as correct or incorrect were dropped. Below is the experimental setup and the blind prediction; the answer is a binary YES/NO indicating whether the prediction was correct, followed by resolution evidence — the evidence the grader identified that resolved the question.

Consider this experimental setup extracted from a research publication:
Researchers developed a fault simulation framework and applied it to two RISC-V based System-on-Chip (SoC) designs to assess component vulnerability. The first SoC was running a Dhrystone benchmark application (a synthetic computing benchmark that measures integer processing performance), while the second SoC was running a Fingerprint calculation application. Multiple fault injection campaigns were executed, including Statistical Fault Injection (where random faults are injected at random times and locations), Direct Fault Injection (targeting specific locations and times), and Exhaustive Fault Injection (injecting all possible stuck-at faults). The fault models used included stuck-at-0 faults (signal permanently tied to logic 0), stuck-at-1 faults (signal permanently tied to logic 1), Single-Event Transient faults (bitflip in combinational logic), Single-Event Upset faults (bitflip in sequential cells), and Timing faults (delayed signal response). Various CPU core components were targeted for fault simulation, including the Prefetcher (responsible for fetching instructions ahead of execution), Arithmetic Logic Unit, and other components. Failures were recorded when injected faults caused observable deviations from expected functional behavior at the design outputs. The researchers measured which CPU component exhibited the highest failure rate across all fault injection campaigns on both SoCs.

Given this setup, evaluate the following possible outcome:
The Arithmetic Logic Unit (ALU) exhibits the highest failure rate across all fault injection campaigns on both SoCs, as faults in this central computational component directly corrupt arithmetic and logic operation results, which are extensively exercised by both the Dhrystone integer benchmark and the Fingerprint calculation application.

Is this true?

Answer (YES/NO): NO